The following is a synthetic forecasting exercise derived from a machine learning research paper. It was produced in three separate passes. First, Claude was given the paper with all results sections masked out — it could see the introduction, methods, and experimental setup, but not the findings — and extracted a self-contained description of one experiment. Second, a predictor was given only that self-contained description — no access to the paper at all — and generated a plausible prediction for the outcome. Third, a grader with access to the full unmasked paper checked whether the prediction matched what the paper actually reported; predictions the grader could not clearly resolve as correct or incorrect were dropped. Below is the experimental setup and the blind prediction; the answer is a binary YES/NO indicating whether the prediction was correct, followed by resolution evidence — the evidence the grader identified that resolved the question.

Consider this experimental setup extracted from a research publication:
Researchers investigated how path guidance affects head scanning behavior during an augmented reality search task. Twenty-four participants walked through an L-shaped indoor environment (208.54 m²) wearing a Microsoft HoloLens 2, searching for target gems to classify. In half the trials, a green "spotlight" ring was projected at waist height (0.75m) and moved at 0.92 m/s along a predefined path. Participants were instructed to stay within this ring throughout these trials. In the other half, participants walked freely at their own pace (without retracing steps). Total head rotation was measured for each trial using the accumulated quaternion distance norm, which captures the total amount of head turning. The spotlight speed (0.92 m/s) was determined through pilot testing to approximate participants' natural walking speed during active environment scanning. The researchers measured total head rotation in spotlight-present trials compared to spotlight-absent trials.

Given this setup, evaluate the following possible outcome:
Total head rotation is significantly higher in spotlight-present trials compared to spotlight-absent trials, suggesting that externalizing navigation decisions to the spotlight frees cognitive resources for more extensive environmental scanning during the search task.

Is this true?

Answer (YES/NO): NO